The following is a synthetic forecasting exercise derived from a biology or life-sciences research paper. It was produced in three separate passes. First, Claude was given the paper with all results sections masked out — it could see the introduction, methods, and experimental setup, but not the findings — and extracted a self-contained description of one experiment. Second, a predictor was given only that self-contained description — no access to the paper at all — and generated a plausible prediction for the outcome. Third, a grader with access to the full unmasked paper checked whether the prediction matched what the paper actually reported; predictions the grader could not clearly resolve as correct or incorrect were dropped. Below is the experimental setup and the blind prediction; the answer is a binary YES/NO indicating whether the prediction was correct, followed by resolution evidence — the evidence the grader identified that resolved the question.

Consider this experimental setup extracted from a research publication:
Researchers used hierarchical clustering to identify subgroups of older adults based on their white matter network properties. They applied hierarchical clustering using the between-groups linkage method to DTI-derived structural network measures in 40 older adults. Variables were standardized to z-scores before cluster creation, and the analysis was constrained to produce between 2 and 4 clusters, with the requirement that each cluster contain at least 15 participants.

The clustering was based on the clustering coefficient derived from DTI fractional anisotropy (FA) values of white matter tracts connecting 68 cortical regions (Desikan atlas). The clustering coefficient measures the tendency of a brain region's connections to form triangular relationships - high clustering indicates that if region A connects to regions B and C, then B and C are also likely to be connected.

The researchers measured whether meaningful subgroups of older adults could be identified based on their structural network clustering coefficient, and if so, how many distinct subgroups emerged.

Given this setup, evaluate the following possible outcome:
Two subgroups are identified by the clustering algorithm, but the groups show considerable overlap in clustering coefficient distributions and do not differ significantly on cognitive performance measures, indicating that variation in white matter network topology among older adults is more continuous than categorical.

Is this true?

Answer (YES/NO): NO